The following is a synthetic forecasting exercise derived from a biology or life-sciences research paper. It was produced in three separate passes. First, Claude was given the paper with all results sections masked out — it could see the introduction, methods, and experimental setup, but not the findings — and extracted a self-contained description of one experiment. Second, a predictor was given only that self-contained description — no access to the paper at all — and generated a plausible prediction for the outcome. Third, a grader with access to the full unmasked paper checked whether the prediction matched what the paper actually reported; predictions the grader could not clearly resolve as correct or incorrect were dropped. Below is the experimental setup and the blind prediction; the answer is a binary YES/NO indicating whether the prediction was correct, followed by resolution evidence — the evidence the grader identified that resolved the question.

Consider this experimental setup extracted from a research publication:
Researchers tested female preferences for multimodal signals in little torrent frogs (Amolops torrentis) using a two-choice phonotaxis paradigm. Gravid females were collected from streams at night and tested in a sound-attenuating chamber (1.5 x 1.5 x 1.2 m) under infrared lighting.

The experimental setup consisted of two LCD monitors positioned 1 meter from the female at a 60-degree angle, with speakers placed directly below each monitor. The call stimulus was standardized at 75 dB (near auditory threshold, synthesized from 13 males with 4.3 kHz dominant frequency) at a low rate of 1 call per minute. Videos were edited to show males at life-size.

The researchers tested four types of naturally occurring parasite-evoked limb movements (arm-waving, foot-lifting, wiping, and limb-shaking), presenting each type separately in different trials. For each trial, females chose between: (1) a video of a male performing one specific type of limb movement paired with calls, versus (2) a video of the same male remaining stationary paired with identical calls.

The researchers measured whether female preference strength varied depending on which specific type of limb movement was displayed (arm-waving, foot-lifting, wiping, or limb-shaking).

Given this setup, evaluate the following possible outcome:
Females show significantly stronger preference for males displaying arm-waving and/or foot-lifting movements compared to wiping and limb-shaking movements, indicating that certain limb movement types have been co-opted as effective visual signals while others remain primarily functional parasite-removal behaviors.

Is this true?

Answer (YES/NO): YES